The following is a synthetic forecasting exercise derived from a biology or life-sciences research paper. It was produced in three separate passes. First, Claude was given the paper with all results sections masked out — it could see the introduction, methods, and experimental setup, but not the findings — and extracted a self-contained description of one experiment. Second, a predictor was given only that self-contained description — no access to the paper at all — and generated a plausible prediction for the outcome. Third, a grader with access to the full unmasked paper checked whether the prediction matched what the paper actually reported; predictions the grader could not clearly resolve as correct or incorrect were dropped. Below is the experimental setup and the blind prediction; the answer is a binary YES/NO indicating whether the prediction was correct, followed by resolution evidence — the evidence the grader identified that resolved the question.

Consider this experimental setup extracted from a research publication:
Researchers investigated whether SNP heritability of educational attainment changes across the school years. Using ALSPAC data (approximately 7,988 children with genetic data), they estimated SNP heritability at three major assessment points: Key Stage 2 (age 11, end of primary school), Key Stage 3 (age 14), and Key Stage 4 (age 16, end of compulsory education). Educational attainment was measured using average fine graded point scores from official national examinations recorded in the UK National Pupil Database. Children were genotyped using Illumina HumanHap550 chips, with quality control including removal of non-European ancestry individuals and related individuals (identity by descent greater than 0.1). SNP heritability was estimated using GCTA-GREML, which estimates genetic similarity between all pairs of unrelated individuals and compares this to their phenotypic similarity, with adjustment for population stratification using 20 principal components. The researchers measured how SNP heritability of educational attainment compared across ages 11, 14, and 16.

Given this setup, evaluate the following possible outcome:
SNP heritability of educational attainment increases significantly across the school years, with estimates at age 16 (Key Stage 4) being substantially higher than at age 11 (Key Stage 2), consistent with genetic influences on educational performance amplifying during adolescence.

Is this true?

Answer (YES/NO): NO